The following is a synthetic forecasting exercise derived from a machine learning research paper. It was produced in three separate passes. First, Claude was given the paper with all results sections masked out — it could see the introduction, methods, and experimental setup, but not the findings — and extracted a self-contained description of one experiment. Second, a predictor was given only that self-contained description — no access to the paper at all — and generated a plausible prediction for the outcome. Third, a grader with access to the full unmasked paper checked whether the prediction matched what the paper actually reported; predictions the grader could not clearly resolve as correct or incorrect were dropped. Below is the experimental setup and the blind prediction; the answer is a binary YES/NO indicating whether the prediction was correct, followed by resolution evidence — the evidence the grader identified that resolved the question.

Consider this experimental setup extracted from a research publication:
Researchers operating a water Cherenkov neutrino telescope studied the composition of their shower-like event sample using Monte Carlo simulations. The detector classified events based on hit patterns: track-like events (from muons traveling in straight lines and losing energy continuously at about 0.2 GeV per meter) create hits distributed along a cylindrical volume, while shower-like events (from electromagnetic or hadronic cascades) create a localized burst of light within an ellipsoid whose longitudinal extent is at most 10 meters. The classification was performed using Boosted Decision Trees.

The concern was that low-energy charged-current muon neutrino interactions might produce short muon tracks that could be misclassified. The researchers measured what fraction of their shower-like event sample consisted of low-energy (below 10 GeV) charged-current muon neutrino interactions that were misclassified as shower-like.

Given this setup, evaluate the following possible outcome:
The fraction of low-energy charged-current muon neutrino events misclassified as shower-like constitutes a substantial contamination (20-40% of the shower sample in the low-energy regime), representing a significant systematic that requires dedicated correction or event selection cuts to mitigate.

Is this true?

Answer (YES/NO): NO